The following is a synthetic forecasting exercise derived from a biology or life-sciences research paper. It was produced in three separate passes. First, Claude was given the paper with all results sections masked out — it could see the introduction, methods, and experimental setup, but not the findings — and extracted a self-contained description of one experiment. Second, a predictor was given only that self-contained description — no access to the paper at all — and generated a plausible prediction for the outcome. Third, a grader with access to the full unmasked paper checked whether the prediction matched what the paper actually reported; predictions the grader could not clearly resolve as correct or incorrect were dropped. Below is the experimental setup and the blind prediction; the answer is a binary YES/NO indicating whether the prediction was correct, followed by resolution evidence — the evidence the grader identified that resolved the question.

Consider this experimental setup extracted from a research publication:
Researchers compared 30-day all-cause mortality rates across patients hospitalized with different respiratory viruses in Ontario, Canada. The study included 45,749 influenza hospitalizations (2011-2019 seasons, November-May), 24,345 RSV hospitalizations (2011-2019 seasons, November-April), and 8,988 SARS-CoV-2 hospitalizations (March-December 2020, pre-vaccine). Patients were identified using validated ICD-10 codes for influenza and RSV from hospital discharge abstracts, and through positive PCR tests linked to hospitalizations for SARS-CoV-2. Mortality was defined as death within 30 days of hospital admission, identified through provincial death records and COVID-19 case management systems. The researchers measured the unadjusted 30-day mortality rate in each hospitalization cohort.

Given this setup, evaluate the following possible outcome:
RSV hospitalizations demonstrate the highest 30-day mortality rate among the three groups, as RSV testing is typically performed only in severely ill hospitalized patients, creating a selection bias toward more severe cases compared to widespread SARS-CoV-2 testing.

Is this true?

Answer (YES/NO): NO